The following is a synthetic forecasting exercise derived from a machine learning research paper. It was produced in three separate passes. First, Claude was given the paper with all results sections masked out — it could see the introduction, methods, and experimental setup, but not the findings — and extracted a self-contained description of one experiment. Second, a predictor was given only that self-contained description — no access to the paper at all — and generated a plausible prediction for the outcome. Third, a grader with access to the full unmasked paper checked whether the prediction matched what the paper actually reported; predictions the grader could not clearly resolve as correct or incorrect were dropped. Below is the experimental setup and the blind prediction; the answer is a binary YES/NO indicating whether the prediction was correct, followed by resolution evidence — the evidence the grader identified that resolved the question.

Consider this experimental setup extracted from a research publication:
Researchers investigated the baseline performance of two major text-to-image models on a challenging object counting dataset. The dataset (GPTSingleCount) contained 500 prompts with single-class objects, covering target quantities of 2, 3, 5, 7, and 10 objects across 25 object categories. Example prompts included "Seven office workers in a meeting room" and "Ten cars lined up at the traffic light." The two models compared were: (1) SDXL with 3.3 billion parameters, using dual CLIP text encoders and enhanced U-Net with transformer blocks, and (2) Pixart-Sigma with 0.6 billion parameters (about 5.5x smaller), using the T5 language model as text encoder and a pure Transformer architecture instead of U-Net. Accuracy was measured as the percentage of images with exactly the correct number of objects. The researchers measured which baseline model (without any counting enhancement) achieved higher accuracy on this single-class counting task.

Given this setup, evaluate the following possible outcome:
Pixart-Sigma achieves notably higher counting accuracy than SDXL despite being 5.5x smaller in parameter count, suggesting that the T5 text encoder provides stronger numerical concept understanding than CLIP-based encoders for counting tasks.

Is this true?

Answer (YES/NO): NO